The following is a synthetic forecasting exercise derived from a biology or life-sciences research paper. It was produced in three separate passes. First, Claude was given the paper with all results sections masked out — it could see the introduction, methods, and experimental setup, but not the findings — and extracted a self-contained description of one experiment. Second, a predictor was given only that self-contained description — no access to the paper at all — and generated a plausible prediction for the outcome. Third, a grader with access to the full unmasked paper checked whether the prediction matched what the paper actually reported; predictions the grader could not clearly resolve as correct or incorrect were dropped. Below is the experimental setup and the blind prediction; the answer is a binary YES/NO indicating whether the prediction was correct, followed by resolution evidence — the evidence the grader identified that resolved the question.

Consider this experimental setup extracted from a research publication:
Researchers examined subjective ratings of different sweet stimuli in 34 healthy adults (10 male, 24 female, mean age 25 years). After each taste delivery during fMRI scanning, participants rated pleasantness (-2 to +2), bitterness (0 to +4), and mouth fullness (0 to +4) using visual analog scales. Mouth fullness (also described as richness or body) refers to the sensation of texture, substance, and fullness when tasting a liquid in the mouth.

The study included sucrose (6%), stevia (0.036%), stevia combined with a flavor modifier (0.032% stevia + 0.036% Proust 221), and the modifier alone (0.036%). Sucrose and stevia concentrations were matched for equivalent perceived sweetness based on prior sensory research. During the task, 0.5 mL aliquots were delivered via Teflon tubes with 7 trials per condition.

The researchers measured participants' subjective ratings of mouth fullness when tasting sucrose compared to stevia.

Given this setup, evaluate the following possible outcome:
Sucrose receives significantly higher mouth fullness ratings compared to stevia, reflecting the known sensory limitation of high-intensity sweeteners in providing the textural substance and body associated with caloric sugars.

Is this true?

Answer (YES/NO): YES